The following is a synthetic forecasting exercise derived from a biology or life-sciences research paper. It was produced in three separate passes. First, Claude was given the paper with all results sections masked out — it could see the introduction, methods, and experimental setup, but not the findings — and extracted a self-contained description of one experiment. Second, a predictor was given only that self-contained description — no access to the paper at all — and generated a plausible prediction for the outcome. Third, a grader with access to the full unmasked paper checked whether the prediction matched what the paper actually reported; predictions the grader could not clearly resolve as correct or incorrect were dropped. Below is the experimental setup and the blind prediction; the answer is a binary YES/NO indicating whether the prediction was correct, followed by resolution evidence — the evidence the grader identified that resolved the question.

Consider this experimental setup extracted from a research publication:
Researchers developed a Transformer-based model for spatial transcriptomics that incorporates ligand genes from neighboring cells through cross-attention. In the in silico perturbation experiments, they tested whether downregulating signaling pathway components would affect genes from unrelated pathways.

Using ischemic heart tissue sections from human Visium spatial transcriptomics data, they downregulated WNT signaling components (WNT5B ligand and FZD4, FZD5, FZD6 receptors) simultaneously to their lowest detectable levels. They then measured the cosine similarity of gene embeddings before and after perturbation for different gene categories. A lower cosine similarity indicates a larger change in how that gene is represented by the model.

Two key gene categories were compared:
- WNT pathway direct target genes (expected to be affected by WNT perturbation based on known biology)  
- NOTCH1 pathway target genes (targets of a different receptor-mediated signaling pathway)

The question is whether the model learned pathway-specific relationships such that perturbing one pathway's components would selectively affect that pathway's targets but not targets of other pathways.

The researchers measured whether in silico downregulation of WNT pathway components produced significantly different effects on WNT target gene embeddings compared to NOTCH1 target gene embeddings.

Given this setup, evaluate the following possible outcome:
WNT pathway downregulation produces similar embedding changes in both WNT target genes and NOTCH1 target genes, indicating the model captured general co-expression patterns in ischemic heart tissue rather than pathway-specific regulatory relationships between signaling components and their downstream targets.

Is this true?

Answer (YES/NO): NO